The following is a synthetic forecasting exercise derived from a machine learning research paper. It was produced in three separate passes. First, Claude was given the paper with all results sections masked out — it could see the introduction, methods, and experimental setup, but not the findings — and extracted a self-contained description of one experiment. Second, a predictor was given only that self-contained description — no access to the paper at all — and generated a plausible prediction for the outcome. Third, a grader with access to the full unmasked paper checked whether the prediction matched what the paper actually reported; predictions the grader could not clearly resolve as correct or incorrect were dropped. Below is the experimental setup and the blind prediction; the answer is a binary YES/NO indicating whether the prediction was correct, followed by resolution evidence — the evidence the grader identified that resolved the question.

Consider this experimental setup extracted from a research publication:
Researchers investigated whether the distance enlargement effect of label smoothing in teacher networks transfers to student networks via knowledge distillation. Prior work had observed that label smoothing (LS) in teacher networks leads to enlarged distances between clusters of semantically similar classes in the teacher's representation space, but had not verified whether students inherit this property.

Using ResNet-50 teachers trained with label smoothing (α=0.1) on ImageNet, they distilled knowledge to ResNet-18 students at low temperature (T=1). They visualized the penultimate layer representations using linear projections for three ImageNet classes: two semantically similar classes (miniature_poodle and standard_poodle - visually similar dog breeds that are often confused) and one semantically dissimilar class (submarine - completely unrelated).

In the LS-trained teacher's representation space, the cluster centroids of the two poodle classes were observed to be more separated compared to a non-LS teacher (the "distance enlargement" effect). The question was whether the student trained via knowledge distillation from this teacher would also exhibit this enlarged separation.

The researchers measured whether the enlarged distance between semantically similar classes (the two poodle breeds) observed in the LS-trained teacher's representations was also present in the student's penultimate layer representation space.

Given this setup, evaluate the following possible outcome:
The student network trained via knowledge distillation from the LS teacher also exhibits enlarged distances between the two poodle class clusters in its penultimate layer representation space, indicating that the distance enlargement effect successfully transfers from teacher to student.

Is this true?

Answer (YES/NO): YES